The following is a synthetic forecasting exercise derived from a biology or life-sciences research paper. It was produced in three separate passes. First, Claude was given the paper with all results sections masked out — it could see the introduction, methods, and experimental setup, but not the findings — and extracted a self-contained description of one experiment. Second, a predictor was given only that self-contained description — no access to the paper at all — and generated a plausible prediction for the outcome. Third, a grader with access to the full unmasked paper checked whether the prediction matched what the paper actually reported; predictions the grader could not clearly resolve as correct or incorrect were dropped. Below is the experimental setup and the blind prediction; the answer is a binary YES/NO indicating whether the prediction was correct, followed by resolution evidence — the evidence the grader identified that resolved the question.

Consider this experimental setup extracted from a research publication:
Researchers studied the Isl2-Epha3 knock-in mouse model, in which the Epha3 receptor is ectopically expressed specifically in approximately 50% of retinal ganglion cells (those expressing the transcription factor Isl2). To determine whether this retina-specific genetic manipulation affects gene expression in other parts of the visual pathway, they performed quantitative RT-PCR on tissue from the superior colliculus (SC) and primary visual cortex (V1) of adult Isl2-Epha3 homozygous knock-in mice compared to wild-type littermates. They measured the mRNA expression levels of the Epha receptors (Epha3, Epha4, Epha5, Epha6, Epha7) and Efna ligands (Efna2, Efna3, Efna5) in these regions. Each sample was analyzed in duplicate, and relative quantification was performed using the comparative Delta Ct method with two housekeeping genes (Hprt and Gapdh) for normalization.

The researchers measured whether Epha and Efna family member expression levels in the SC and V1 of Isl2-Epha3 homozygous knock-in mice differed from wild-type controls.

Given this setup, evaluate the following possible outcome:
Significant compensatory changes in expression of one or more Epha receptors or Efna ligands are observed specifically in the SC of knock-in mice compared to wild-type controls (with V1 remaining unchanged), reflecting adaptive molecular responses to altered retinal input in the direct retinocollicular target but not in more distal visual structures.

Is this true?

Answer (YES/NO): NO